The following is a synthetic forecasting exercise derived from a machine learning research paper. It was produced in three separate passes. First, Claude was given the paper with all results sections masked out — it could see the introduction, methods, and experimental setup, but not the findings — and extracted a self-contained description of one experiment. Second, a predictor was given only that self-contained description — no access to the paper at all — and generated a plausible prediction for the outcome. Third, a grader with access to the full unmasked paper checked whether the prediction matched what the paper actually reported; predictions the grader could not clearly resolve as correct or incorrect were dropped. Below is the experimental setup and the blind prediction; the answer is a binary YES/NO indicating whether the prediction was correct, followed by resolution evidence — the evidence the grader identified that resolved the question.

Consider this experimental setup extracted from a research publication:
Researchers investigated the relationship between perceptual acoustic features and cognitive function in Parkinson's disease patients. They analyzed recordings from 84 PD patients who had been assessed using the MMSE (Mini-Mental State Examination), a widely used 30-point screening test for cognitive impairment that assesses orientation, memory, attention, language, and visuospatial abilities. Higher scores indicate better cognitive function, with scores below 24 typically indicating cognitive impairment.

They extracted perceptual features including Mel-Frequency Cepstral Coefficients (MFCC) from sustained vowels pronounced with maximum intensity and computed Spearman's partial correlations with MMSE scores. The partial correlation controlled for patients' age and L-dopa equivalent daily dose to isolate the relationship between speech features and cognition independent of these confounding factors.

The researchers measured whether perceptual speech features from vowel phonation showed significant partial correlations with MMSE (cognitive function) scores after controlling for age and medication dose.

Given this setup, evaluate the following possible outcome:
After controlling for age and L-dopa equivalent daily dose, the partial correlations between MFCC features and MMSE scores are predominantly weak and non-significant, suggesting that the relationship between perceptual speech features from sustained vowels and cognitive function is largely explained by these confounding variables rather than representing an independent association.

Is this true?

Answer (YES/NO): NO